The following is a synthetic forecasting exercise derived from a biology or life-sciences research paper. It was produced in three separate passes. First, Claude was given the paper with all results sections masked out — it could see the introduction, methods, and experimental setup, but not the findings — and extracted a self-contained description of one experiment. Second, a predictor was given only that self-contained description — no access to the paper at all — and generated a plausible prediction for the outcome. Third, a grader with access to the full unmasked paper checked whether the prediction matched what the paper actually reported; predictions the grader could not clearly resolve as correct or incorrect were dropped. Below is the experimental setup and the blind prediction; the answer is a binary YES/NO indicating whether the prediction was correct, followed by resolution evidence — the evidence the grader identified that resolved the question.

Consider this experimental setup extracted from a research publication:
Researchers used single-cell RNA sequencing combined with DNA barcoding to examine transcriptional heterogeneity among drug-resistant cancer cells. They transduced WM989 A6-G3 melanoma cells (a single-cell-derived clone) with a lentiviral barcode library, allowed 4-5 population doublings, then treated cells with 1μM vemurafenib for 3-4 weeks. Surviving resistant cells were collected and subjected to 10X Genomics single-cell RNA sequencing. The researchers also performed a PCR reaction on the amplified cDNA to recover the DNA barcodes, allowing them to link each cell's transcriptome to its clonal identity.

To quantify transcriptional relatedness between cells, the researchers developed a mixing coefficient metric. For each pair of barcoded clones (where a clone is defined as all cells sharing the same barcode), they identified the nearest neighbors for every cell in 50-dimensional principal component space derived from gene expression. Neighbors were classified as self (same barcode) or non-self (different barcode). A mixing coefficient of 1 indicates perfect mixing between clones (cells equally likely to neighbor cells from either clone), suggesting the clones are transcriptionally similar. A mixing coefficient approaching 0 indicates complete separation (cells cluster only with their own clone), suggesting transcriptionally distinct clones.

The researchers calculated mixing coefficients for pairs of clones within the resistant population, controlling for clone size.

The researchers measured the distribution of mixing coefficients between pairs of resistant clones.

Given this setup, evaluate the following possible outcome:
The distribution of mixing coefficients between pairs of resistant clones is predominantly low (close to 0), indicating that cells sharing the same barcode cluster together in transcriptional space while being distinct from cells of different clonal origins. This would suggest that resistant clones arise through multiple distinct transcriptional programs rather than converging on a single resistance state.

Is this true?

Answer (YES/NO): YES